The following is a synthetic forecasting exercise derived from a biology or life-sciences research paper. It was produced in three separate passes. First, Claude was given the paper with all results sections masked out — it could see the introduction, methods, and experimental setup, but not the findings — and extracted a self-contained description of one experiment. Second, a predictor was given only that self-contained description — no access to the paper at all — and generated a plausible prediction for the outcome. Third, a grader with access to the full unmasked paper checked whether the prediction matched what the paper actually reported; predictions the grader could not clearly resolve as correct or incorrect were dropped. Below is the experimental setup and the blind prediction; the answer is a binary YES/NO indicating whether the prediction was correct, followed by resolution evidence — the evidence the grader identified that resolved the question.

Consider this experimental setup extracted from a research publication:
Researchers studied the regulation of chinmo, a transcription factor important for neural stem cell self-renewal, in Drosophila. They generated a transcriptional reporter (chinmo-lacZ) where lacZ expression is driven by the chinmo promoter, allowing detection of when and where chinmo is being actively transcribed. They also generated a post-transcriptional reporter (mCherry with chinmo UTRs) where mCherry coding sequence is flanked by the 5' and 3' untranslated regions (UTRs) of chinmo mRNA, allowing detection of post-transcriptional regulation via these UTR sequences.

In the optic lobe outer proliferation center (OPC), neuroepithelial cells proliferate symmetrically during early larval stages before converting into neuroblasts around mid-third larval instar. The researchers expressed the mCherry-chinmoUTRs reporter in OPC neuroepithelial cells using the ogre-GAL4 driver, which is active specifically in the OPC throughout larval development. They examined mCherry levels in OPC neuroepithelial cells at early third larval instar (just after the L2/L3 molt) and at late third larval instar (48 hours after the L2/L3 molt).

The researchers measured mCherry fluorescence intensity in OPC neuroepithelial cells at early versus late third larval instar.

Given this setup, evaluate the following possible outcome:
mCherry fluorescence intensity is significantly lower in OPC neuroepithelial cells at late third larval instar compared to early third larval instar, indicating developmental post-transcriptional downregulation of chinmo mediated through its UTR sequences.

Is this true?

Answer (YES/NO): NO